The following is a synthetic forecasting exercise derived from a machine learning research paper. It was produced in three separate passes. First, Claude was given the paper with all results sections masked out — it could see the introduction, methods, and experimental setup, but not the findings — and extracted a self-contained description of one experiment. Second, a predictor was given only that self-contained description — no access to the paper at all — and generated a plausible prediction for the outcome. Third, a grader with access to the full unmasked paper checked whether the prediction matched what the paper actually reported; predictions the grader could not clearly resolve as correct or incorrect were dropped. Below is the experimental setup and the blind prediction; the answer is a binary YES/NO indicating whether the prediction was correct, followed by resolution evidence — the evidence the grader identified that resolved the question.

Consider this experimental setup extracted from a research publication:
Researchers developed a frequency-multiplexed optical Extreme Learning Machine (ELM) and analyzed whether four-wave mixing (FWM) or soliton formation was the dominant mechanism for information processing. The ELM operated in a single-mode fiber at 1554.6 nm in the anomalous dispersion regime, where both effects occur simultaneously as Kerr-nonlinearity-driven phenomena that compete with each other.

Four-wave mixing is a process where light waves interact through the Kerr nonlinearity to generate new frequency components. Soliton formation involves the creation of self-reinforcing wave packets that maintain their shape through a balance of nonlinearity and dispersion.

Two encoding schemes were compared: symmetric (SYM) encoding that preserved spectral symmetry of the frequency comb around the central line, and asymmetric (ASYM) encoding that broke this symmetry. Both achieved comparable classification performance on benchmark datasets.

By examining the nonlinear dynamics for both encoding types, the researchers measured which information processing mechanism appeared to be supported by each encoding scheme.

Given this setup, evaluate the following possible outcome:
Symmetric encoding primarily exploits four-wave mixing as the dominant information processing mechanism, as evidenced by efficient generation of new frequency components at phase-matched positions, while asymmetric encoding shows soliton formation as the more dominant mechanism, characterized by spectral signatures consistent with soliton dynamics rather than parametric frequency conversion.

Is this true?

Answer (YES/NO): NO